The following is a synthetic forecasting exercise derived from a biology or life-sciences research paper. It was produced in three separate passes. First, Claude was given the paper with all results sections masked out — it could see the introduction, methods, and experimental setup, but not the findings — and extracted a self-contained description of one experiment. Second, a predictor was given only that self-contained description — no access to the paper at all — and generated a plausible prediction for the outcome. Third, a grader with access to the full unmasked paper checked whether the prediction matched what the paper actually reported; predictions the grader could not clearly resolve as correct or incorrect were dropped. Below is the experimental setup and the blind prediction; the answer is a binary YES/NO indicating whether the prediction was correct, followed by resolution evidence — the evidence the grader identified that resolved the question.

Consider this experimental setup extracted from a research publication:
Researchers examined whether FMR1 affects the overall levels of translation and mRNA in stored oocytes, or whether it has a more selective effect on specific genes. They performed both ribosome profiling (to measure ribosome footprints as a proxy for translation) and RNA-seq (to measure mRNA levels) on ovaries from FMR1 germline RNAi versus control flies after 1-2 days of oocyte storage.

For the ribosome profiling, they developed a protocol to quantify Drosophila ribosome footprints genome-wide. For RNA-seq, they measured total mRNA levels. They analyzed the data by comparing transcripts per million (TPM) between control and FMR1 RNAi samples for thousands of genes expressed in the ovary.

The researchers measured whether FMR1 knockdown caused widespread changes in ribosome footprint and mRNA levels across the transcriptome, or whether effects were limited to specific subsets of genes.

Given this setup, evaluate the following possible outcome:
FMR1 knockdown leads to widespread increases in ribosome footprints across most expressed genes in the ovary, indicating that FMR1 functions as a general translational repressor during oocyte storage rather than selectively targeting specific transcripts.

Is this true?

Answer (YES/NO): NO